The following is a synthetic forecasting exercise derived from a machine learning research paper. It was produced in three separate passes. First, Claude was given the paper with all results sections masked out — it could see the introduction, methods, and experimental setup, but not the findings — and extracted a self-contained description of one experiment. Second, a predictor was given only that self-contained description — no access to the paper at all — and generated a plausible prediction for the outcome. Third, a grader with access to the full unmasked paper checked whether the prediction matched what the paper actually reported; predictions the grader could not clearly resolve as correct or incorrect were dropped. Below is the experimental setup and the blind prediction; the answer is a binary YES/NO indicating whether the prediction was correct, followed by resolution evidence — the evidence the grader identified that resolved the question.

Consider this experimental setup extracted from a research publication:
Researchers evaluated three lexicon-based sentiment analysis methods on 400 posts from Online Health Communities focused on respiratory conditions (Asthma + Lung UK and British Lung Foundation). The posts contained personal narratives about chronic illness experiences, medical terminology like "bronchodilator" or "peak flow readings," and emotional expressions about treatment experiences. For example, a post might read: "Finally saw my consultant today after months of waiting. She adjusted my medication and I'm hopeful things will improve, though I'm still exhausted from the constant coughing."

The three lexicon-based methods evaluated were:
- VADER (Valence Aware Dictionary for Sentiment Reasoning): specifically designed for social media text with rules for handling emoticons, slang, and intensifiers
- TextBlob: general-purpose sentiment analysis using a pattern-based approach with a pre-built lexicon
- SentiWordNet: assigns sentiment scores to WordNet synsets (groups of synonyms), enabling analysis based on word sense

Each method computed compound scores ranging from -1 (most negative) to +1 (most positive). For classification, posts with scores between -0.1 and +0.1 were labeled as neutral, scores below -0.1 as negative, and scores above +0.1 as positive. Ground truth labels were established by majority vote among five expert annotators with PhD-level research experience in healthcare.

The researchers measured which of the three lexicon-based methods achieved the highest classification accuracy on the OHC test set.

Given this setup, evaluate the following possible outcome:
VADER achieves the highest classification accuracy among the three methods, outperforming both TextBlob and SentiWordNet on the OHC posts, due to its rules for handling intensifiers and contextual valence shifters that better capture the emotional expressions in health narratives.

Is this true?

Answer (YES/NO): YES